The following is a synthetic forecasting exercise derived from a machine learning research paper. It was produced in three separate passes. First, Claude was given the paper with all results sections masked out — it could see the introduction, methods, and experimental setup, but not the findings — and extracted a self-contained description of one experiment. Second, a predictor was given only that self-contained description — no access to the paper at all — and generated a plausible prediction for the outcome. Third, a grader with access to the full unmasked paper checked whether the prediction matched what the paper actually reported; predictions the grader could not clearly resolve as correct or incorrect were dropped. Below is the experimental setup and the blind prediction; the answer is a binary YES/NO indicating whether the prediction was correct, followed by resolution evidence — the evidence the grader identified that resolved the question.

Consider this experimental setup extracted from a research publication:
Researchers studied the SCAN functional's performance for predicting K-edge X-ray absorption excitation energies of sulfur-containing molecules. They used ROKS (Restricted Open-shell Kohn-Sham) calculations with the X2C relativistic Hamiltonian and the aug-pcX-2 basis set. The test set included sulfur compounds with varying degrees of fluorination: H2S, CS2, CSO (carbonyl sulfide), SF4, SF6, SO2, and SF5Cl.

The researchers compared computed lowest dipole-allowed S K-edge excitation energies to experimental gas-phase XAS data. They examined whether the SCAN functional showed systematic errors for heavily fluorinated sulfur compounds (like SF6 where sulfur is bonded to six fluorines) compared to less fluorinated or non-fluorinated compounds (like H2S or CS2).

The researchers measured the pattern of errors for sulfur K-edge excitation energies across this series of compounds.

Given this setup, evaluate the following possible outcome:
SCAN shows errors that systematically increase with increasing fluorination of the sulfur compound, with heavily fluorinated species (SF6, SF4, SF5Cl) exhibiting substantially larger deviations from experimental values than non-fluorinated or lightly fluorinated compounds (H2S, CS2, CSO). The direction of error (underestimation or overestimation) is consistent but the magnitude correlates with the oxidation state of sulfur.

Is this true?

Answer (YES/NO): NO